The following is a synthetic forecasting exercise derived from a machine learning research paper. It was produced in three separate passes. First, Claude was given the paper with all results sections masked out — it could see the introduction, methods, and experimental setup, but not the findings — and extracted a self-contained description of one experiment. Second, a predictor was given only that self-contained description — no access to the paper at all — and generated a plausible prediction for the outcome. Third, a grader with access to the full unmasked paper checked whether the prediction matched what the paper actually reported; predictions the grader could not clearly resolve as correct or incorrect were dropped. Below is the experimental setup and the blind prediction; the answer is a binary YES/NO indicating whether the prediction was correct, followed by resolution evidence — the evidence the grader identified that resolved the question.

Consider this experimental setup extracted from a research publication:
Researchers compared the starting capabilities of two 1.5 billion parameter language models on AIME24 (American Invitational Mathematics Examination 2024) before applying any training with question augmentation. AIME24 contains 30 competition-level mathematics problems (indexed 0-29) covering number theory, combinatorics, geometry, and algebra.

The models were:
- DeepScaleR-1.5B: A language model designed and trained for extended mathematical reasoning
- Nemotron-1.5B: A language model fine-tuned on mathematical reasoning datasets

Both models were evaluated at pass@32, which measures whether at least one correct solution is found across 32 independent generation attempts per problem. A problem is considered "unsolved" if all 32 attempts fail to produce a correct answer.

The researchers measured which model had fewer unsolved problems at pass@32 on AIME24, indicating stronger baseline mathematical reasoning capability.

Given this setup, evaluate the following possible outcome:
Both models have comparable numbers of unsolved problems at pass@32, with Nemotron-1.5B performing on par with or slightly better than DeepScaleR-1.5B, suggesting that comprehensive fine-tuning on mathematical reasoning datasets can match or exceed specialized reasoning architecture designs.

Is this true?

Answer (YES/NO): YES